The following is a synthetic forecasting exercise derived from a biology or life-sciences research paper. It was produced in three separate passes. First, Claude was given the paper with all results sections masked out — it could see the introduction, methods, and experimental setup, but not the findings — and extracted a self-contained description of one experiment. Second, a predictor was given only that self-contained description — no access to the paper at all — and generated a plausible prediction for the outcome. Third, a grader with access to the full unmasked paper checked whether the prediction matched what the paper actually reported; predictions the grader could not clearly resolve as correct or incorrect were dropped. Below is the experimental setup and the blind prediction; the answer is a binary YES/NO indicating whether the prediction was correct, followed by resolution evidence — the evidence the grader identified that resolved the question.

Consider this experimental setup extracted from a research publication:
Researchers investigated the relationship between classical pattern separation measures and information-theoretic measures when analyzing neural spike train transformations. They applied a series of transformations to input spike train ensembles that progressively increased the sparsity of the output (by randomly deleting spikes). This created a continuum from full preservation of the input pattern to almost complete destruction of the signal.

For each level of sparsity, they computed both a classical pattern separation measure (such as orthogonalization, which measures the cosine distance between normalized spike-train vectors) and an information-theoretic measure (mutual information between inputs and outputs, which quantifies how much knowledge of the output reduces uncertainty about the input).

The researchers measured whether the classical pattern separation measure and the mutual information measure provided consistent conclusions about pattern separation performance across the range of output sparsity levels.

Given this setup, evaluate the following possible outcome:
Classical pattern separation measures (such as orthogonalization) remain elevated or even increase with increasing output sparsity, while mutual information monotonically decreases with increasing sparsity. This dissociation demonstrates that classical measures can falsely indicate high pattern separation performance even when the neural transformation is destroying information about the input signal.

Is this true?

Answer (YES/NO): YES